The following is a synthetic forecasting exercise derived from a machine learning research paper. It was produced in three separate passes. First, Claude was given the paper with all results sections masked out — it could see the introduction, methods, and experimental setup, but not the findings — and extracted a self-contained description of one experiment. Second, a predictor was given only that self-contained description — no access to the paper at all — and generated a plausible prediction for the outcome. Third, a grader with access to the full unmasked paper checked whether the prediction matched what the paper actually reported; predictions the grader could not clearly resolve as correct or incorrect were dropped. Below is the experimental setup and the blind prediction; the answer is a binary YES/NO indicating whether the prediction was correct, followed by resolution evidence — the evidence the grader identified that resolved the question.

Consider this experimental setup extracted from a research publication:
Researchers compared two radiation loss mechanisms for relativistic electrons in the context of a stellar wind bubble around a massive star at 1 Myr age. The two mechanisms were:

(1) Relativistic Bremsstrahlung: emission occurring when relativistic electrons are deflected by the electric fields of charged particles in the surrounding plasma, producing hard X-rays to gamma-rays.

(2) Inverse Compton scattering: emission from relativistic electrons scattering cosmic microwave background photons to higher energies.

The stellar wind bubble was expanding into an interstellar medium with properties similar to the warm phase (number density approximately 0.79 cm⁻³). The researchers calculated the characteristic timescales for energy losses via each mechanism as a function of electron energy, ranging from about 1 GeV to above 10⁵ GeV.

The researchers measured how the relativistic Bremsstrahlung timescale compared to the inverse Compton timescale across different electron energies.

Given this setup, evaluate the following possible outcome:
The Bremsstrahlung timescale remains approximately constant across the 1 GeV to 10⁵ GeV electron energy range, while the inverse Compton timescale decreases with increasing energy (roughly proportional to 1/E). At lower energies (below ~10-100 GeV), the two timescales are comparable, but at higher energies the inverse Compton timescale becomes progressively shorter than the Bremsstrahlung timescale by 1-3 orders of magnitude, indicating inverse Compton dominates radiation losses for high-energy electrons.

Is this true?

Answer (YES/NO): NO